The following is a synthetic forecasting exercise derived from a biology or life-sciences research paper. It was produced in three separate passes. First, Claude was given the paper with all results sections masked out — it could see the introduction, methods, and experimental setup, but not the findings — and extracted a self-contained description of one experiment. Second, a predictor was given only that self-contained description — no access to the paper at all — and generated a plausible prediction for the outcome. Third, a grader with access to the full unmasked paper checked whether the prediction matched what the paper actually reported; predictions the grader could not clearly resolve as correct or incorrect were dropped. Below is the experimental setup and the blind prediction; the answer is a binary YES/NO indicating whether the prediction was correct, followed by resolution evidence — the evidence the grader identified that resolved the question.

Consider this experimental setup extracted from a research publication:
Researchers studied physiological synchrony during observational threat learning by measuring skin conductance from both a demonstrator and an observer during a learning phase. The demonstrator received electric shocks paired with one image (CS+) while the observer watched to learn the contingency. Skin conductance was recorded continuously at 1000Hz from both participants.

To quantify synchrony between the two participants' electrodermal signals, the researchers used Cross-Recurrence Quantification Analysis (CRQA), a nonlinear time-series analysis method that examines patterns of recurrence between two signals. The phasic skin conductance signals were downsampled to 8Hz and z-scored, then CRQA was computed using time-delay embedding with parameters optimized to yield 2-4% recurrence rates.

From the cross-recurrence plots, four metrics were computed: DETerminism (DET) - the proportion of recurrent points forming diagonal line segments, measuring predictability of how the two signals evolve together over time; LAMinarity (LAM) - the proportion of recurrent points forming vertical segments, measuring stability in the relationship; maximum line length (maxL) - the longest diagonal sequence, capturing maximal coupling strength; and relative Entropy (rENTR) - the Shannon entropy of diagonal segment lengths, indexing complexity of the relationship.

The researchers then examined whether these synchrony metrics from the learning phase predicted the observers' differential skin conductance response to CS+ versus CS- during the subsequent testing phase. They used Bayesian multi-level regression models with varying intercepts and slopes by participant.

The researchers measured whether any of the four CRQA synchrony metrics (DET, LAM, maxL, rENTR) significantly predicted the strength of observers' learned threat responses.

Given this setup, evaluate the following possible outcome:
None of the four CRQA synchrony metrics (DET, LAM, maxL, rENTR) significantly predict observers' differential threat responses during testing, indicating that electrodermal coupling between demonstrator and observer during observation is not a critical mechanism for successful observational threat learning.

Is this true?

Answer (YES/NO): NO